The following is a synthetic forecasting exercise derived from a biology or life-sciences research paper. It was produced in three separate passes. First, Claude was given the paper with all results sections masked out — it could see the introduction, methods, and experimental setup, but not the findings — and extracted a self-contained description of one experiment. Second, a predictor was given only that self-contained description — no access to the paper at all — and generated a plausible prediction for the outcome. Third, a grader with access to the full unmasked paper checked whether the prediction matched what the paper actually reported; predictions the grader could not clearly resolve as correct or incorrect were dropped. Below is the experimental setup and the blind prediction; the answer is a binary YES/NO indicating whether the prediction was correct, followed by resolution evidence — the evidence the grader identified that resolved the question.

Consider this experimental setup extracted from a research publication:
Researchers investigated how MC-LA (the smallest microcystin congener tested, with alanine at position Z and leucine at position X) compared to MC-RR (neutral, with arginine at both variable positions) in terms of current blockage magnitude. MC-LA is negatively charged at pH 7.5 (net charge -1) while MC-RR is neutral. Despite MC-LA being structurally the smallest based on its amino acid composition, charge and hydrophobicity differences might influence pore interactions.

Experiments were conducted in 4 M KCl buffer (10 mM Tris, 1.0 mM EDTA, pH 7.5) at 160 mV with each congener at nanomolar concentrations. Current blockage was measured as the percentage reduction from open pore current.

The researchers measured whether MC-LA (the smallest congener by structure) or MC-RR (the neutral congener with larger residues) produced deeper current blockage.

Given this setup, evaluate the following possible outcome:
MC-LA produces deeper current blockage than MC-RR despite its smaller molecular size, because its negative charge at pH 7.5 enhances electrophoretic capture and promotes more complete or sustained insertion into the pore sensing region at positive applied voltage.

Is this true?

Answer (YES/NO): NO